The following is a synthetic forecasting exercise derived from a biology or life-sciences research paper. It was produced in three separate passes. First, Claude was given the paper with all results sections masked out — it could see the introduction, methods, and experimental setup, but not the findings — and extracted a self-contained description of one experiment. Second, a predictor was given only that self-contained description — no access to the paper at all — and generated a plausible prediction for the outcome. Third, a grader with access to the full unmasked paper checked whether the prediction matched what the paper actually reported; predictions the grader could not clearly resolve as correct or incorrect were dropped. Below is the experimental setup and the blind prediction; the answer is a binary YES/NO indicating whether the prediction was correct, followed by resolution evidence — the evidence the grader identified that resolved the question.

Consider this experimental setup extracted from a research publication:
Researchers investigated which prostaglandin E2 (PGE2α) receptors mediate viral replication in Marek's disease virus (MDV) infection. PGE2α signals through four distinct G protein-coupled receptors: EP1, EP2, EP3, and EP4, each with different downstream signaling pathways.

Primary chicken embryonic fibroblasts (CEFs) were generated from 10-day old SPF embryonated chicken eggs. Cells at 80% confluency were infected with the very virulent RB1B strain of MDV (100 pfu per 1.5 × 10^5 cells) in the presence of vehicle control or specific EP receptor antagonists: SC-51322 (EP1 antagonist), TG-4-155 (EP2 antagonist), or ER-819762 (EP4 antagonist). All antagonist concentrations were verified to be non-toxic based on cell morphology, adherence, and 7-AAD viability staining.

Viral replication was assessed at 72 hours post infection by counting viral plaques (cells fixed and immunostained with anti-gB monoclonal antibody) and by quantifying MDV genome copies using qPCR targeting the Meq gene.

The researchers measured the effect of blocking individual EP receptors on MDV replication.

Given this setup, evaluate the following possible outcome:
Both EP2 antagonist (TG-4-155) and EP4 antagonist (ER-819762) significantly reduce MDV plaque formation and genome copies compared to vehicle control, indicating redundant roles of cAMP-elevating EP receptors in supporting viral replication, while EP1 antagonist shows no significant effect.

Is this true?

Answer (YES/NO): NO